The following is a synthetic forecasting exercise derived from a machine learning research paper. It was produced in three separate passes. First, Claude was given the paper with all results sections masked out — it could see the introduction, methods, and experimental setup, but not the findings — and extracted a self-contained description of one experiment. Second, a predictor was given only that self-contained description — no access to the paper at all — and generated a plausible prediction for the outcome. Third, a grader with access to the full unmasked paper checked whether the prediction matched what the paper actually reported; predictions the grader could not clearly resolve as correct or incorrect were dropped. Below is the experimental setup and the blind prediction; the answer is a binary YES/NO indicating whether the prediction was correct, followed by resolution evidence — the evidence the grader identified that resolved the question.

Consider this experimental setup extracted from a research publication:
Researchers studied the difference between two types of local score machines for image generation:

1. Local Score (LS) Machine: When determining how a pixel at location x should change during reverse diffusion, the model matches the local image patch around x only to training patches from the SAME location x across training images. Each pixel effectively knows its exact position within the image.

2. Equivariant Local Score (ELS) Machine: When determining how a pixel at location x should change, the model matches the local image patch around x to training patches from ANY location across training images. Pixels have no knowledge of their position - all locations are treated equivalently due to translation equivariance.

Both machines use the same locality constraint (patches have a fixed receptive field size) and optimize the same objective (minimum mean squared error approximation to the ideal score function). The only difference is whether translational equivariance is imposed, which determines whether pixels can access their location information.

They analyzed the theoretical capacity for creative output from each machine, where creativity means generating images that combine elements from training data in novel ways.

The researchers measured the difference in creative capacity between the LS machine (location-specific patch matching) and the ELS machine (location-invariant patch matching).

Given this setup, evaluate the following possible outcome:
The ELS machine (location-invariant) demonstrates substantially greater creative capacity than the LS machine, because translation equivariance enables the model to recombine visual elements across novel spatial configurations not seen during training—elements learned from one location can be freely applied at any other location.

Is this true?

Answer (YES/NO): YES